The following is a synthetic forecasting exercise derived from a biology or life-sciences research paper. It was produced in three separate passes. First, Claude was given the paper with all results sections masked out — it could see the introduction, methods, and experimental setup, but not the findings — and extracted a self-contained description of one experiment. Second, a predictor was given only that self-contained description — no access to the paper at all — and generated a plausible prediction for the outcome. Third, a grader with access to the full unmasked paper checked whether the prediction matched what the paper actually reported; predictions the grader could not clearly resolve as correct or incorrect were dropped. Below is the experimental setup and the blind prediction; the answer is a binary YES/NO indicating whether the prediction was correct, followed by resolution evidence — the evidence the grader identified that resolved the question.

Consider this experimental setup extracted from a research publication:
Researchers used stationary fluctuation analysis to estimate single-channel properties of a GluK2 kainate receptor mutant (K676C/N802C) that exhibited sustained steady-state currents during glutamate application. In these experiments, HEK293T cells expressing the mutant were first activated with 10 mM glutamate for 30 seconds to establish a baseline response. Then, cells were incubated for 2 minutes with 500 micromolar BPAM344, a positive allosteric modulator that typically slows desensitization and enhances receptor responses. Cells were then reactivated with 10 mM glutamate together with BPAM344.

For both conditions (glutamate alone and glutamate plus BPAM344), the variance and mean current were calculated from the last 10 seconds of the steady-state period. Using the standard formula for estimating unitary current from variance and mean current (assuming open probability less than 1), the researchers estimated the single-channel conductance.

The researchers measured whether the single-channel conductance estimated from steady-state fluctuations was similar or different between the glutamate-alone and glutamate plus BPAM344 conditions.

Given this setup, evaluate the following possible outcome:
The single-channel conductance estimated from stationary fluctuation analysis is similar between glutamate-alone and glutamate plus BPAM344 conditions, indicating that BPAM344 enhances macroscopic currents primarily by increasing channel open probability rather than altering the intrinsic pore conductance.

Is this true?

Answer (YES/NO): YES